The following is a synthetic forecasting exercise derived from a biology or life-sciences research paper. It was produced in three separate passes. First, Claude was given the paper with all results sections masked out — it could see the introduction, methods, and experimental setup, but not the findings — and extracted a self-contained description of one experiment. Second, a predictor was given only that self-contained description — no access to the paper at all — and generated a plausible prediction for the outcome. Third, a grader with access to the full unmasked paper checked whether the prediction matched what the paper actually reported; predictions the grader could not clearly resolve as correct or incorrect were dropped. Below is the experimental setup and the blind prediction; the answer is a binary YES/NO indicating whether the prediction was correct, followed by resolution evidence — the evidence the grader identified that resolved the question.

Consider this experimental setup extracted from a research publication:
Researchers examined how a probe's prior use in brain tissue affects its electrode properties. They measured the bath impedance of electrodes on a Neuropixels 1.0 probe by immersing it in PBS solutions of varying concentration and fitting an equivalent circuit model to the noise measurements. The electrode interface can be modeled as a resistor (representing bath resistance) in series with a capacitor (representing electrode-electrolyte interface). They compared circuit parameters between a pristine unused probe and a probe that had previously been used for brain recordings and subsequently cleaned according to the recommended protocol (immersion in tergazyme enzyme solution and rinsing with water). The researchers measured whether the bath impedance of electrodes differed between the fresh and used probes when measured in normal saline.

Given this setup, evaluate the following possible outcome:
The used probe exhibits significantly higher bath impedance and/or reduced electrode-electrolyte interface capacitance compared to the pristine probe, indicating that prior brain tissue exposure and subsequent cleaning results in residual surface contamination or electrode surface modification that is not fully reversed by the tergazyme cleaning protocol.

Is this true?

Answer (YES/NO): YES